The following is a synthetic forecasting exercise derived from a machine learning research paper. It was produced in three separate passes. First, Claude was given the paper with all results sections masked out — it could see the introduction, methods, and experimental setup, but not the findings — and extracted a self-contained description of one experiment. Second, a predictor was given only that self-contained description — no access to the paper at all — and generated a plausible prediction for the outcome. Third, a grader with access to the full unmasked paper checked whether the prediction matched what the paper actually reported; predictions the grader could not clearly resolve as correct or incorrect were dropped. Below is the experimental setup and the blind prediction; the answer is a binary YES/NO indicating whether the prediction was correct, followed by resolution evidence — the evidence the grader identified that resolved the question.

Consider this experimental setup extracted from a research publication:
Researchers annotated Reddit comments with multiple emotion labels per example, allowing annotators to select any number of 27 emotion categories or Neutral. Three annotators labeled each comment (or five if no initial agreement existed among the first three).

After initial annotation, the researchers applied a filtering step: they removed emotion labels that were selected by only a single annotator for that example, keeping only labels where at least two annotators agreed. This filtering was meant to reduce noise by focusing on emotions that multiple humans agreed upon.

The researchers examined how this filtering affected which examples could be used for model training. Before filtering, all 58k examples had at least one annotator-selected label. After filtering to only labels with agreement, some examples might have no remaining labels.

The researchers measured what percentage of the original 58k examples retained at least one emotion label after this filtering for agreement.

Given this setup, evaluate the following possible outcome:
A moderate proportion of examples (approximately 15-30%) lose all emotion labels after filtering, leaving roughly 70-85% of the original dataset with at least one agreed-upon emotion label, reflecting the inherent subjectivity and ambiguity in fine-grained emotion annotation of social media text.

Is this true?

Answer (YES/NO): NO